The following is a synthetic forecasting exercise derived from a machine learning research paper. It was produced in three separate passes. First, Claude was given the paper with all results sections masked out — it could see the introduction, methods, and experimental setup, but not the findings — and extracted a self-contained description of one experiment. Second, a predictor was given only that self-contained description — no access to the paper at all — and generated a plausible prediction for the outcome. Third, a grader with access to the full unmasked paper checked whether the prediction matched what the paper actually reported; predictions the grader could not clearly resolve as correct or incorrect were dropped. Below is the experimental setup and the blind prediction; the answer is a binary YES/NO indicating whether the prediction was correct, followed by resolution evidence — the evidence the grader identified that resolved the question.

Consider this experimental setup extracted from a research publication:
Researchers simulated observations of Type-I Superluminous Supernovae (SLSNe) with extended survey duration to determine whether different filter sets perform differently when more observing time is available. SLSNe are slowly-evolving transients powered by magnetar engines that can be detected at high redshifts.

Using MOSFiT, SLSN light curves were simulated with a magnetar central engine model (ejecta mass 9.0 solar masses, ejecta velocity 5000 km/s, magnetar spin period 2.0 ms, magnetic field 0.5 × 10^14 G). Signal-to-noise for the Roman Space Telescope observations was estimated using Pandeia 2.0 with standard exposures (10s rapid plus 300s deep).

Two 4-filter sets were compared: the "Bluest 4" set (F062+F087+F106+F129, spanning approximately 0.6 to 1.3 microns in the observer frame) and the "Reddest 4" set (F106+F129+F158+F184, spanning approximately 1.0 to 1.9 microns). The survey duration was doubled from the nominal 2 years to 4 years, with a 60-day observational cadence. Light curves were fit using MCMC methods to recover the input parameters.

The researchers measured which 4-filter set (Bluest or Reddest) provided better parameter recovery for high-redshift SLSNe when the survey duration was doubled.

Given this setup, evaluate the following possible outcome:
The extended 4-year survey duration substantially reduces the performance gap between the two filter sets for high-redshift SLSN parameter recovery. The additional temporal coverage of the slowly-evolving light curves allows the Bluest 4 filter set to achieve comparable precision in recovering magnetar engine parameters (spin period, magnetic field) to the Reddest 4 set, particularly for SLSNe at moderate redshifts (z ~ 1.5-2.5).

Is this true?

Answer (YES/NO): NO